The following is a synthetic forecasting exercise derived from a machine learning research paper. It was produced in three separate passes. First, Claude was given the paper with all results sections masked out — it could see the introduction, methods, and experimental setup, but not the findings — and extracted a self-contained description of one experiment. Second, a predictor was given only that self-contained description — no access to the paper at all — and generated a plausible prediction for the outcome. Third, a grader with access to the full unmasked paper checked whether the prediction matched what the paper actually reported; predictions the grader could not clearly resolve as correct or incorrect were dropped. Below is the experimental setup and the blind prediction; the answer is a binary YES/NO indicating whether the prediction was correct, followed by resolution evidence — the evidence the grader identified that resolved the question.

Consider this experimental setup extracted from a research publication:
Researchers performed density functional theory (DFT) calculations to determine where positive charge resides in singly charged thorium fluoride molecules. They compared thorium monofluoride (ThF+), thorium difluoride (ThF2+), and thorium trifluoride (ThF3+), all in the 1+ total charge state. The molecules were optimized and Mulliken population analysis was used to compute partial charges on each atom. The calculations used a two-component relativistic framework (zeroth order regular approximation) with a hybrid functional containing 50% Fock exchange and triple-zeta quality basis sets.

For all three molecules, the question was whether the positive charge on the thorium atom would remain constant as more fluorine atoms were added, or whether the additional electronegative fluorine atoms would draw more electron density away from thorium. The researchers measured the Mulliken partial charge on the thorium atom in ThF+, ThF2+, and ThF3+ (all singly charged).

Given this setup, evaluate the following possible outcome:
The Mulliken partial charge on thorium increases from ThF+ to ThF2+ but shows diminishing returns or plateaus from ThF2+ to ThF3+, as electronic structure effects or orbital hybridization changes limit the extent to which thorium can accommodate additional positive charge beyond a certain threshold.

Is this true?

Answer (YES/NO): NO